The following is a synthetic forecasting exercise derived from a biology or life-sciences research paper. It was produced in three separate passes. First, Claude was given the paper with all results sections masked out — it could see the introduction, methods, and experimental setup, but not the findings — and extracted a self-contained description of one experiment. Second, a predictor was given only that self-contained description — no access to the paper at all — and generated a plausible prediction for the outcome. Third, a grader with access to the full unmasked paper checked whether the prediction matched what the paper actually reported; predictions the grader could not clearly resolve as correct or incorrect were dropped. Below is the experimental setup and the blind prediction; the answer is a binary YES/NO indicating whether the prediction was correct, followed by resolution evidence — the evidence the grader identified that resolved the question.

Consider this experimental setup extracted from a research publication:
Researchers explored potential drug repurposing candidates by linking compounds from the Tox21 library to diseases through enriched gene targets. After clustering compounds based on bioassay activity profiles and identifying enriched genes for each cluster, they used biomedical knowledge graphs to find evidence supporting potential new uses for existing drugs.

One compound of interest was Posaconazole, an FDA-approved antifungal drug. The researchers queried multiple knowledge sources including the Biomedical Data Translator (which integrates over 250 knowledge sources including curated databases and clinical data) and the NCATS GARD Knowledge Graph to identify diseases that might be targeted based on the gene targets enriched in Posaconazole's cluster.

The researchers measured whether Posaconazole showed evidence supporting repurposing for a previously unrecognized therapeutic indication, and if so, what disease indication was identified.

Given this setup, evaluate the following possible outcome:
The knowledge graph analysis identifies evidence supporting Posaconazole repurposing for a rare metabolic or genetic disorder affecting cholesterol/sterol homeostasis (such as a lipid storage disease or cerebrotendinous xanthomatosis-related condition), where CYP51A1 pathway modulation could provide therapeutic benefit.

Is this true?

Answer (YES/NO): NO